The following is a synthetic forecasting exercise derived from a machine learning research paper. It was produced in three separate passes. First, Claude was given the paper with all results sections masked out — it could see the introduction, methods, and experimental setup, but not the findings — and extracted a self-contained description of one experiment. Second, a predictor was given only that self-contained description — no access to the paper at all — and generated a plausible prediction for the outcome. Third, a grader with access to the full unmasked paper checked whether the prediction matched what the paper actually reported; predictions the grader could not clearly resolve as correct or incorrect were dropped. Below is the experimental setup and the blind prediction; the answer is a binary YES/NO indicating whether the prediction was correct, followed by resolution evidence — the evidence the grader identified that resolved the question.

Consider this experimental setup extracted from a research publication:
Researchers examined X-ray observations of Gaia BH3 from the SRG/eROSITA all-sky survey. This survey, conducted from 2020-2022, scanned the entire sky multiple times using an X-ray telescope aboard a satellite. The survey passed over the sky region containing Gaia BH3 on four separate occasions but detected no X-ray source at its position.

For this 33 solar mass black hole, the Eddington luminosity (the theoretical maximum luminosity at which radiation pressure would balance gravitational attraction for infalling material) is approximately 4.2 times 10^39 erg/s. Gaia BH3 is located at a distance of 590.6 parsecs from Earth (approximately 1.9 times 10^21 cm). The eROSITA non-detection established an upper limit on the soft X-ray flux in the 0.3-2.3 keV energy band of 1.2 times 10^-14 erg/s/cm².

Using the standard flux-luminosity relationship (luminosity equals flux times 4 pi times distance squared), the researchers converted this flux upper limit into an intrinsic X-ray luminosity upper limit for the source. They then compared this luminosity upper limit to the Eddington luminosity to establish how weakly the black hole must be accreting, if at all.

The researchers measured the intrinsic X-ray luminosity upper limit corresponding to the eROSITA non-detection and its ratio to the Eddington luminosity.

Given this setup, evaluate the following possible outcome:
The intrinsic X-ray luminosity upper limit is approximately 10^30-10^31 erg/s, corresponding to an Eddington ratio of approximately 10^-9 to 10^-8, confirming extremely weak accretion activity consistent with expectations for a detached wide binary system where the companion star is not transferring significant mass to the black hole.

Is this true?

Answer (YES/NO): NO